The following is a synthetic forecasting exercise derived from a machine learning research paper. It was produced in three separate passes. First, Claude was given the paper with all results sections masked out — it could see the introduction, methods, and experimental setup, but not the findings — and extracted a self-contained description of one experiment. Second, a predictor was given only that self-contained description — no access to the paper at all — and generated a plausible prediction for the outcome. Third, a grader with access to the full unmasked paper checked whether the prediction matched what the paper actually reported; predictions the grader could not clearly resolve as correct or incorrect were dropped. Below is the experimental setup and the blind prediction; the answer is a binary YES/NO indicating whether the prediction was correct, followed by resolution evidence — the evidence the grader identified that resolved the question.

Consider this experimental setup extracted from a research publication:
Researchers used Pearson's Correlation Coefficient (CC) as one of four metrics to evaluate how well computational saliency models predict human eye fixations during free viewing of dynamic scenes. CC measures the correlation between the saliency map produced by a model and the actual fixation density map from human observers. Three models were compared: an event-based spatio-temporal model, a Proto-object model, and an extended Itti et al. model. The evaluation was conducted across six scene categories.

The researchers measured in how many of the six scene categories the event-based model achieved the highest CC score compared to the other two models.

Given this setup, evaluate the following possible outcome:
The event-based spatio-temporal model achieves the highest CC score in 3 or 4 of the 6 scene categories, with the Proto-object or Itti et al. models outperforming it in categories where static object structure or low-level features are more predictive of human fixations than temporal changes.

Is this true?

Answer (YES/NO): YES